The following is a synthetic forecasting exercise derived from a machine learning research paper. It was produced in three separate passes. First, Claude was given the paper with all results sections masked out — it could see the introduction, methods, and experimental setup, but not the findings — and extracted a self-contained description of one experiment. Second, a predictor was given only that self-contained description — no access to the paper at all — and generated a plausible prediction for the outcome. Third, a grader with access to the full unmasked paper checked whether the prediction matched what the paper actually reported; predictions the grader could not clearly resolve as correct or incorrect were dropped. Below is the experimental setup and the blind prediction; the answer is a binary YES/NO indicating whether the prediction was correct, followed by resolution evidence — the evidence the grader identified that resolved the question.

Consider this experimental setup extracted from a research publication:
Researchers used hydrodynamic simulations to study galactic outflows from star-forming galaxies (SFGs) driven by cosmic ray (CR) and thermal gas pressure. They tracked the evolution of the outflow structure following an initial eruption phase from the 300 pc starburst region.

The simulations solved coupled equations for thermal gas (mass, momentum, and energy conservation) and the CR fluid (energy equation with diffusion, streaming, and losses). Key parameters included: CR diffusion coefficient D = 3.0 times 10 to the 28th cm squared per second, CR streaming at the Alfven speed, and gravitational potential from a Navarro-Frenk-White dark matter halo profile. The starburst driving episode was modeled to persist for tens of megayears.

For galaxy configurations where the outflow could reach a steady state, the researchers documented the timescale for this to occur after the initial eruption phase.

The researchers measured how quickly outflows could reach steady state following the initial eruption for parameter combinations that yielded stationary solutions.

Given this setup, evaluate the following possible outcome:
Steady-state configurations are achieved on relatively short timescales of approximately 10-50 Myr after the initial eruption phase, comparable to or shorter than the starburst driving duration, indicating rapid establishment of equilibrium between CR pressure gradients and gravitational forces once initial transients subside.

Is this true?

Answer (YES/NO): NO